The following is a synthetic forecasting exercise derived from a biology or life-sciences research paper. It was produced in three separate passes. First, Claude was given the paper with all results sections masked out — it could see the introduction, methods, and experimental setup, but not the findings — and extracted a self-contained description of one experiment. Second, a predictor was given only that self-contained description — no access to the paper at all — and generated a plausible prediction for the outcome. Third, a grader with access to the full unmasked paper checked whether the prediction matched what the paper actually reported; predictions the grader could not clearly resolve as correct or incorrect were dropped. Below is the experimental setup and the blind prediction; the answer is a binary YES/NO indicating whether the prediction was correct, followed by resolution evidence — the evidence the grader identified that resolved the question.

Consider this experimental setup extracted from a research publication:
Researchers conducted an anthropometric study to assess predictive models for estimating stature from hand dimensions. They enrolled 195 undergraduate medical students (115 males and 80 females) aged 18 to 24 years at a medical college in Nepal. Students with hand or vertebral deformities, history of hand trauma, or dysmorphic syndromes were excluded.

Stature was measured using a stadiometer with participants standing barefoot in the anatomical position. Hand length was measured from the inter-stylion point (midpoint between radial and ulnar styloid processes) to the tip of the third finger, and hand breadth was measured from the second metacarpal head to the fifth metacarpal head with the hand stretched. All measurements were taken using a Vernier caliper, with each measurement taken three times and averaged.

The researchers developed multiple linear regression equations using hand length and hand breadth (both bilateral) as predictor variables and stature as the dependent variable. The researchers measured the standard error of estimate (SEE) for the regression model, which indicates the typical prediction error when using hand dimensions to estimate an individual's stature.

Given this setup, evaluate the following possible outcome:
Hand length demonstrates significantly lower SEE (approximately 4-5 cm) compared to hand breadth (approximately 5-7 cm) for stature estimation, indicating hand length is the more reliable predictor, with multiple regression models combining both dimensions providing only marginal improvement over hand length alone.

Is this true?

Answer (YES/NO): YES